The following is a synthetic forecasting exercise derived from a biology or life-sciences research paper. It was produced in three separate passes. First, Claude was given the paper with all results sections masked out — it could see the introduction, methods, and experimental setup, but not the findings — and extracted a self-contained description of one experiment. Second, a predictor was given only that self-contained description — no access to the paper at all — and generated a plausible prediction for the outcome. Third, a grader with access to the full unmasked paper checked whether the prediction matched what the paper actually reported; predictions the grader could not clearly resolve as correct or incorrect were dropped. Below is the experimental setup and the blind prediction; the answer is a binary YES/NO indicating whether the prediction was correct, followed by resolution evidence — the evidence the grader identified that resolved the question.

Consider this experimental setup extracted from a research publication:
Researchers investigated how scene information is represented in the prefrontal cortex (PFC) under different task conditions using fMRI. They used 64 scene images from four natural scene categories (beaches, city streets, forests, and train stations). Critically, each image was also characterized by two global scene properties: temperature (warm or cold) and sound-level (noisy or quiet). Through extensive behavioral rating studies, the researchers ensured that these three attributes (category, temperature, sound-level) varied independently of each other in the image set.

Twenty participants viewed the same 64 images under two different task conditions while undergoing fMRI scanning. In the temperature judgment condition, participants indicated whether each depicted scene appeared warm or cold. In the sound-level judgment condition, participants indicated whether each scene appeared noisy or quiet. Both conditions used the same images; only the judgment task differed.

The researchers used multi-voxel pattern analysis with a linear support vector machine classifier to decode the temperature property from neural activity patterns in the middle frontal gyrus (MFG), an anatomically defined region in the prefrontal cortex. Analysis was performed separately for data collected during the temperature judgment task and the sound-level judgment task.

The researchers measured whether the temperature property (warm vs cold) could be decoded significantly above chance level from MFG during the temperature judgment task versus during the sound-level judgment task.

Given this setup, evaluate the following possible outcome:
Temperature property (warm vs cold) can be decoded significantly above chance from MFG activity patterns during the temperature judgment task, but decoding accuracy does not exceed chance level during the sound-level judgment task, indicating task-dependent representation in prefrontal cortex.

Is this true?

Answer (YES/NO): YES